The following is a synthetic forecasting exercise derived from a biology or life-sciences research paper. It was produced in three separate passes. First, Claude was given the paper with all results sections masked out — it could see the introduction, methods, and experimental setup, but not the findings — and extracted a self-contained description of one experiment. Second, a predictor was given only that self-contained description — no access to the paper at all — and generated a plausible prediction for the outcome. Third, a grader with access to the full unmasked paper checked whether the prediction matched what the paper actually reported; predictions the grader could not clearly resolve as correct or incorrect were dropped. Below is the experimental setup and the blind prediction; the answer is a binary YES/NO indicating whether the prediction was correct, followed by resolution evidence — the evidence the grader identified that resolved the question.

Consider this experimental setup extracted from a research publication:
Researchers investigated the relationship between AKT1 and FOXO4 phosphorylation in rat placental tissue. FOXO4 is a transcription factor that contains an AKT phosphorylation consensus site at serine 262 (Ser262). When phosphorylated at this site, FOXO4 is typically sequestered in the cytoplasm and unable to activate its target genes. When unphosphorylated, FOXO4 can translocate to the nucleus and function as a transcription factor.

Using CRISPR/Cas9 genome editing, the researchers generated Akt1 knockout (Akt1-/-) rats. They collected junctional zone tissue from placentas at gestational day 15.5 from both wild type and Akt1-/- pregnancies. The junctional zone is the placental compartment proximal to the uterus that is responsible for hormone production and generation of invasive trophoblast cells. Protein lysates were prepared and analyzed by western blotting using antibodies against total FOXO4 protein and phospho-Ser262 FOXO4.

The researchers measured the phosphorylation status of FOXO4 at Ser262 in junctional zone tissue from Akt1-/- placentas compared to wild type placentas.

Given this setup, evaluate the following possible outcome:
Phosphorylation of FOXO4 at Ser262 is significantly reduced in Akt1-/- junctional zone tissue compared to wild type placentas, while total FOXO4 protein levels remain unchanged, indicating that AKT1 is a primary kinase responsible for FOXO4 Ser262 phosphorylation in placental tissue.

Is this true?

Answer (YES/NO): NO